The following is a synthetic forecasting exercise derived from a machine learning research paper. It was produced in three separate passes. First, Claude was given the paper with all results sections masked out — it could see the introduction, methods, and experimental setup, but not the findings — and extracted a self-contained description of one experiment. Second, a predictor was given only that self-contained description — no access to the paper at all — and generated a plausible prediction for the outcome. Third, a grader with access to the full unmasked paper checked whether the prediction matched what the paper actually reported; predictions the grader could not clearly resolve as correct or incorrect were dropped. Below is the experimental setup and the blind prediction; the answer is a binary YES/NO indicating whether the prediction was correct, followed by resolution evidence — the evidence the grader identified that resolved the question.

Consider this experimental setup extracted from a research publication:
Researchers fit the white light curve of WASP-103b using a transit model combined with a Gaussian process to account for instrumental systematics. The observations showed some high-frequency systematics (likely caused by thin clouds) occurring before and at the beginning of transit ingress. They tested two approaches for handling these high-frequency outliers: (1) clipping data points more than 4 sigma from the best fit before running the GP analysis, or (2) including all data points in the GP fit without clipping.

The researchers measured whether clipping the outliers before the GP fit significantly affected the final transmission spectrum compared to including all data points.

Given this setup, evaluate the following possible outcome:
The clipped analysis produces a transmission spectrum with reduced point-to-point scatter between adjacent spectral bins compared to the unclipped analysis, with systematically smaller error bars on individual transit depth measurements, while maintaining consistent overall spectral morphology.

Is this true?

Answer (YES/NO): NO